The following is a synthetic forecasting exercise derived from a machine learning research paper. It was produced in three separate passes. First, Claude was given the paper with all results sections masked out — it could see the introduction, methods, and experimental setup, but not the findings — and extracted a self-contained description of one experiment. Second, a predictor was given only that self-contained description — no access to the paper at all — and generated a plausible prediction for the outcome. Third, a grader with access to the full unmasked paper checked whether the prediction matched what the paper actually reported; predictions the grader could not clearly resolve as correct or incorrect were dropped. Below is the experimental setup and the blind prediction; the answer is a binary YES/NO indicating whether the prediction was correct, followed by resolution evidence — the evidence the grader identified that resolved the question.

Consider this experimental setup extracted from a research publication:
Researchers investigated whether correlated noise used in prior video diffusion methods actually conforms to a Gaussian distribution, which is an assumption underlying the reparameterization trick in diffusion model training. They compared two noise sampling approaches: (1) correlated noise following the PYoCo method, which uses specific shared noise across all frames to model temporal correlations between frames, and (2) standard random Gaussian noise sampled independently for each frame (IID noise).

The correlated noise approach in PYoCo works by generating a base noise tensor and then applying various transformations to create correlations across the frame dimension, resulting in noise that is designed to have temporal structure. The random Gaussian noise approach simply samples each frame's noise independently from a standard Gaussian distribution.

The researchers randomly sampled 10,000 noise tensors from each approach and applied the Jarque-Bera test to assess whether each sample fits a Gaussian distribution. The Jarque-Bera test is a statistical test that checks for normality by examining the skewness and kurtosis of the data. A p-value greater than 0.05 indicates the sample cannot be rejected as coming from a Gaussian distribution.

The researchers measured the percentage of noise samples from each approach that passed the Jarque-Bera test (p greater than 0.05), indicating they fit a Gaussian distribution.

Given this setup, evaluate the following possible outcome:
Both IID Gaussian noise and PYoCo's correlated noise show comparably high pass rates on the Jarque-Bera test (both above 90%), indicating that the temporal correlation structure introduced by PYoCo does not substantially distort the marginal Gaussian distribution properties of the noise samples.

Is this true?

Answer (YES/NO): NO